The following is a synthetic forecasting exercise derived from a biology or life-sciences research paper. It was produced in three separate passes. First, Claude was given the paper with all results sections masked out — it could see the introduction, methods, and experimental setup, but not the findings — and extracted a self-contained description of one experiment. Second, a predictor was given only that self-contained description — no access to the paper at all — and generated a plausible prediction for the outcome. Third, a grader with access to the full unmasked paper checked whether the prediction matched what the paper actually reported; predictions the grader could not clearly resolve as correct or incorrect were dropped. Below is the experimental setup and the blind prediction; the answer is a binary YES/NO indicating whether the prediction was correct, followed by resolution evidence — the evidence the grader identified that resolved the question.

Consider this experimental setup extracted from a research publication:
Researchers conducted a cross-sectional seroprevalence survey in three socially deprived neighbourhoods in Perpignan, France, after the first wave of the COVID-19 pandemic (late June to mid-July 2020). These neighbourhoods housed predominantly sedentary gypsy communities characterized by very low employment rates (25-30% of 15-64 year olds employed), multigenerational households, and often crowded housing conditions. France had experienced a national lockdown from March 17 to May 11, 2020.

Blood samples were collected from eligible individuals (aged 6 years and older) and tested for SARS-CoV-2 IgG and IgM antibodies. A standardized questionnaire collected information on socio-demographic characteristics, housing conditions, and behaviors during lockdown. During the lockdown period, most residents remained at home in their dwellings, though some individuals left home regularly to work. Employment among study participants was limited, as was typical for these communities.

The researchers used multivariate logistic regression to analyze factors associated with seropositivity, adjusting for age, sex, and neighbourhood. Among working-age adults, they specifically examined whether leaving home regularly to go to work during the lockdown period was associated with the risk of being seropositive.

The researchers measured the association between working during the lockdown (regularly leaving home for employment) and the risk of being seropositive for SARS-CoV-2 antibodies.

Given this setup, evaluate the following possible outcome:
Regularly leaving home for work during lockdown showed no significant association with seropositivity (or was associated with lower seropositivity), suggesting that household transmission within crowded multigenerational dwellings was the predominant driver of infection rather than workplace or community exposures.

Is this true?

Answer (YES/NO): YES